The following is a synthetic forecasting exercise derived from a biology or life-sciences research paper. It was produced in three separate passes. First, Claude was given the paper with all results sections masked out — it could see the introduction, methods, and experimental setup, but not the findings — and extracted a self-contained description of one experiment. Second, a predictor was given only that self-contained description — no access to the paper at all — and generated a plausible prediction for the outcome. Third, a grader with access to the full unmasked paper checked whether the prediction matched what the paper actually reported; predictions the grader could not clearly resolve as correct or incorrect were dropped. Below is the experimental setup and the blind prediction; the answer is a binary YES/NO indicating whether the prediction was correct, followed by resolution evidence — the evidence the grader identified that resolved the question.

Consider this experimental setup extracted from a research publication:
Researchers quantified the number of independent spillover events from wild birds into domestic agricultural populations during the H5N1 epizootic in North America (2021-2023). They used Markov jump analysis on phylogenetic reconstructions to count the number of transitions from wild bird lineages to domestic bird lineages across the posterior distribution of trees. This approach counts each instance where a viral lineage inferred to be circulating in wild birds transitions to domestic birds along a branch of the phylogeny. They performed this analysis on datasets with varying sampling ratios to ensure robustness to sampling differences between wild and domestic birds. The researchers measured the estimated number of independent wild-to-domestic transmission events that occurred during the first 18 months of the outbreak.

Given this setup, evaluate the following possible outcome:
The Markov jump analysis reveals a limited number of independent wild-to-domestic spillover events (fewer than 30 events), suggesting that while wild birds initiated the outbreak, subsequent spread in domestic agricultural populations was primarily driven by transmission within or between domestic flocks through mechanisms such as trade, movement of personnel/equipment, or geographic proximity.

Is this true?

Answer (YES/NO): NO